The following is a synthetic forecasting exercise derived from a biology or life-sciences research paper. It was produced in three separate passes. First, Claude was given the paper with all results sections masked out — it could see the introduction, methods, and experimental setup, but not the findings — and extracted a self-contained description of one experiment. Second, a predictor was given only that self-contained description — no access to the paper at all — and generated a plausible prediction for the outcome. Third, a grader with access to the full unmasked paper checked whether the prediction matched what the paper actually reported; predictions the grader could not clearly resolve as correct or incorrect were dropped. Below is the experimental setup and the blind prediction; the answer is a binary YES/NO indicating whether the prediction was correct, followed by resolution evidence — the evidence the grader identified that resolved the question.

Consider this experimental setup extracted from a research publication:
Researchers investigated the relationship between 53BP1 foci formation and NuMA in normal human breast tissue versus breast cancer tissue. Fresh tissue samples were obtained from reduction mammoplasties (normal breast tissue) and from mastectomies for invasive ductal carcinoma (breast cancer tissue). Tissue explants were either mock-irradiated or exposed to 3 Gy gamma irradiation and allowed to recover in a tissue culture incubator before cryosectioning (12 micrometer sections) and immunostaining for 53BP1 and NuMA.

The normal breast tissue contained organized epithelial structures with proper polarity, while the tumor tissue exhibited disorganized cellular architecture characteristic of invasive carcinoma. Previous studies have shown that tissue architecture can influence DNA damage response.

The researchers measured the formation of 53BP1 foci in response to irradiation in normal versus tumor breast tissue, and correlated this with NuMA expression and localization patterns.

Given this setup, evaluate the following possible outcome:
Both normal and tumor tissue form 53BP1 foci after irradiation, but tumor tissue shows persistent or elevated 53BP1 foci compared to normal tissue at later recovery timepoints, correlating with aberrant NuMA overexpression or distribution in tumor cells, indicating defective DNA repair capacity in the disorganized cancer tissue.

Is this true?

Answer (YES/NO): NO